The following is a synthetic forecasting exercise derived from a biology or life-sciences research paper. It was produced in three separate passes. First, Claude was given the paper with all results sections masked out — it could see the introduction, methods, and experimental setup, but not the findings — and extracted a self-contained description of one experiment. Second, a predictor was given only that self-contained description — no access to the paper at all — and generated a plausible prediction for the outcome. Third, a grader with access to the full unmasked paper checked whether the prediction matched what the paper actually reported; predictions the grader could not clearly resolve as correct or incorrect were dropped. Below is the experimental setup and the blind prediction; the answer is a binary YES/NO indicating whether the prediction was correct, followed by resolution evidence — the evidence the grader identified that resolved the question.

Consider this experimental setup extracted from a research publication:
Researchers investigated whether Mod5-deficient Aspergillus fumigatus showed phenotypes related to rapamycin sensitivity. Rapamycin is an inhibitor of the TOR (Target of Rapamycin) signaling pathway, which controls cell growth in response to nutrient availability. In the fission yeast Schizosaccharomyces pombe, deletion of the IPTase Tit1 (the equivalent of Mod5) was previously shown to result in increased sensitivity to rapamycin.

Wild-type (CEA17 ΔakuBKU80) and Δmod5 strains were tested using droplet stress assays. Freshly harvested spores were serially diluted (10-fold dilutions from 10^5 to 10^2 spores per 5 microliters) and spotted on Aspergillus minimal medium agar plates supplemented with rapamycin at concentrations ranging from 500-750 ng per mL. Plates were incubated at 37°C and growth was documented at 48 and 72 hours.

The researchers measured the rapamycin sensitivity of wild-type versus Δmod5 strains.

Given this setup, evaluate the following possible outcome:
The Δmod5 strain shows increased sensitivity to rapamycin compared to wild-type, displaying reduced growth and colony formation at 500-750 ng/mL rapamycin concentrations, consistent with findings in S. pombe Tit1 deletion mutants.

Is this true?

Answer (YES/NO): NO